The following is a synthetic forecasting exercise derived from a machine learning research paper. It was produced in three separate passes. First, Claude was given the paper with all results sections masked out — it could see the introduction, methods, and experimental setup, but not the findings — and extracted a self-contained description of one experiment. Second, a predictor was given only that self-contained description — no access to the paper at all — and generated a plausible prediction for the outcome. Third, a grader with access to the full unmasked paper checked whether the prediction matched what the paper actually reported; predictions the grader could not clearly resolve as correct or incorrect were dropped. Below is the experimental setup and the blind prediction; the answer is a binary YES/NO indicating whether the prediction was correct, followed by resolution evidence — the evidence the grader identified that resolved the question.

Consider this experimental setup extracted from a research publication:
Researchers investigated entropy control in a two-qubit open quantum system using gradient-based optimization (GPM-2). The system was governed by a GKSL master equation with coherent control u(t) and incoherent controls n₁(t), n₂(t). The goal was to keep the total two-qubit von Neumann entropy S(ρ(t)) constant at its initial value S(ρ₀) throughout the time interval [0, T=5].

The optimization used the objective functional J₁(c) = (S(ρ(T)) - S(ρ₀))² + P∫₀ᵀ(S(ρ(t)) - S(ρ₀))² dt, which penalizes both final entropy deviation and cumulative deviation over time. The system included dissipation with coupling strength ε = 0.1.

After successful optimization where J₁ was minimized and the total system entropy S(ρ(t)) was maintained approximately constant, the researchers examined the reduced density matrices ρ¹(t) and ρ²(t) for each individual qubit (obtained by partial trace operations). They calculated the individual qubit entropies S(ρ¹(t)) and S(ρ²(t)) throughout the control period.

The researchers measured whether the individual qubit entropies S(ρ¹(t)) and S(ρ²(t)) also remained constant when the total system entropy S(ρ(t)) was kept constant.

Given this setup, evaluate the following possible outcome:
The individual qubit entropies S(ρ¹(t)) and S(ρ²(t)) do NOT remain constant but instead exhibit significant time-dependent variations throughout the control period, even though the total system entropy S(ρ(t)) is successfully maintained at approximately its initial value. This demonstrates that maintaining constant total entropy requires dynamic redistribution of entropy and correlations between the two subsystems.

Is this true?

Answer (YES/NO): YES